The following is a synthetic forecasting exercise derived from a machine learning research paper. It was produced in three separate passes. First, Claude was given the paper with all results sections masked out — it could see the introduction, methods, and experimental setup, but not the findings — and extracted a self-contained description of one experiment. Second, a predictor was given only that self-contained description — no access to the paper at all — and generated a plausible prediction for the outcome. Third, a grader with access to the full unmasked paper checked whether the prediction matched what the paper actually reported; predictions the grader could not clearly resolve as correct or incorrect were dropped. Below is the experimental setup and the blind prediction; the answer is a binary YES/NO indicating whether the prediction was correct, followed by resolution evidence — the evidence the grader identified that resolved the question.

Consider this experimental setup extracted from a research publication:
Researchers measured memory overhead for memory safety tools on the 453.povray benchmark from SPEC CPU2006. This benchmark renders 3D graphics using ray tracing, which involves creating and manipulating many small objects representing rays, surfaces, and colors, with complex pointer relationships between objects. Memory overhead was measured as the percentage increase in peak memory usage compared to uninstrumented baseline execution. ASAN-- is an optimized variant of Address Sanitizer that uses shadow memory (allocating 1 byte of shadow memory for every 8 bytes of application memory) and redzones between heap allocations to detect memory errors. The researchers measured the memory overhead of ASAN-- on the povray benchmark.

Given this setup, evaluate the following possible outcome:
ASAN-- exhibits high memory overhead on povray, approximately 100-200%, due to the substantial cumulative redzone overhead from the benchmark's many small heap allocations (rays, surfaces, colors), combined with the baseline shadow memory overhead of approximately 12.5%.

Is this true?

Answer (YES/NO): NO